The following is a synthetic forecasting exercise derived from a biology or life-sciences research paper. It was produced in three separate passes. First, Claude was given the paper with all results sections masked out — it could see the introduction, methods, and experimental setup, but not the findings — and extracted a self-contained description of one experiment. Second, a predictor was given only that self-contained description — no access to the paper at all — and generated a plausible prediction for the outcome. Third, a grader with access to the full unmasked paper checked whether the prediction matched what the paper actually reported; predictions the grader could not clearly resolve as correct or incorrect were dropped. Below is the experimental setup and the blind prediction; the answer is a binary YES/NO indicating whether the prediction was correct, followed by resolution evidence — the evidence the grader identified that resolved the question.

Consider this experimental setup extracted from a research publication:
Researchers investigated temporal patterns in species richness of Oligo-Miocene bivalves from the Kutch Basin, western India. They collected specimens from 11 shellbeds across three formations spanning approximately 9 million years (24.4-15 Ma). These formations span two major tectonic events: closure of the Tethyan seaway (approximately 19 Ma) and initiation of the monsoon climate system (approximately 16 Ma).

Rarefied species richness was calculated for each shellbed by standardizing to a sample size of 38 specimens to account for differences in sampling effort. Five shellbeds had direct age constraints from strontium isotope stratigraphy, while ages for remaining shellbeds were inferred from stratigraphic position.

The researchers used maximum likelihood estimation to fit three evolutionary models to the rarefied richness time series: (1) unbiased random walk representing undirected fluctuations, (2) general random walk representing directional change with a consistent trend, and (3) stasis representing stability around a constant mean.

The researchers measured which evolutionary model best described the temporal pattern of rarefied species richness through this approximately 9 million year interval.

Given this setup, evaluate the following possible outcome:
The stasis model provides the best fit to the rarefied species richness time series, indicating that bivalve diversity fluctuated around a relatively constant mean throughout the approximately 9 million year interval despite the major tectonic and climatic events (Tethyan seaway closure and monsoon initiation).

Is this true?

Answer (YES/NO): YES